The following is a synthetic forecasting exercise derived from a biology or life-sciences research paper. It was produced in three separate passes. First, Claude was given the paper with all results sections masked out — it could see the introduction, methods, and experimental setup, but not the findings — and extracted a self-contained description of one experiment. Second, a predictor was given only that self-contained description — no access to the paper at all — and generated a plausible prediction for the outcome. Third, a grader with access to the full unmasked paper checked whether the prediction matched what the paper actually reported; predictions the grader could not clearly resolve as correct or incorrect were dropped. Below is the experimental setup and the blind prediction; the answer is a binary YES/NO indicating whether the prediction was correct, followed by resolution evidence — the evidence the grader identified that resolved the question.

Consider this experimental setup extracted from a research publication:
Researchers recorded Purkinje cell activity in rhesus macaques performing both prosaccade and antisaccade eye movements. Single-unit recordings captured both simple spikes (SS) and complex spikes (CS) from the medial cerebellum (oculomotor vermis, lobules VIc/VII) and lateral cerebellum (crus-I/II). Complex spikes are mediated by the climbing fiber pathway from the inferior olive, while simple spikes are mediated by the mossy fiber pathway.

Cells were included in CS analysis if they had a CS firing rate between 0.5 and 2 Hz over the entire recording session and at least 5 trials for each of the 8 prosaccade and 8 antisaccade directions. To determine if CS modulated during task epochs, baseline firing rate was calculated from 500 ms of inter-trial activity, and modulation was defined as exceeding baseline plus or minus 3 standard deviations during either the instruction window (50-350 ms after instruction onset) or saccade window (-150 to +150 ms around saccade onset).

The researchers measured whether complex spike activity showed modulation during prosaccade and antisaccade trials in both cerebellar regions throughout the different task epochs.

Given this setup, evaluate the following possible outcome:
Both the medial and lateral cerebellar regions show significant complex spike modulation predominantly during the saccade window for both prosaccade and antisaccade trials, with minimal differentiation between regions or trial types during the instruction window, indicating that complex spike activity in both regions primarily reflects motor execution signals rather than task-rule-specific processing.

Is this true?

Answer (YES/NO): NO